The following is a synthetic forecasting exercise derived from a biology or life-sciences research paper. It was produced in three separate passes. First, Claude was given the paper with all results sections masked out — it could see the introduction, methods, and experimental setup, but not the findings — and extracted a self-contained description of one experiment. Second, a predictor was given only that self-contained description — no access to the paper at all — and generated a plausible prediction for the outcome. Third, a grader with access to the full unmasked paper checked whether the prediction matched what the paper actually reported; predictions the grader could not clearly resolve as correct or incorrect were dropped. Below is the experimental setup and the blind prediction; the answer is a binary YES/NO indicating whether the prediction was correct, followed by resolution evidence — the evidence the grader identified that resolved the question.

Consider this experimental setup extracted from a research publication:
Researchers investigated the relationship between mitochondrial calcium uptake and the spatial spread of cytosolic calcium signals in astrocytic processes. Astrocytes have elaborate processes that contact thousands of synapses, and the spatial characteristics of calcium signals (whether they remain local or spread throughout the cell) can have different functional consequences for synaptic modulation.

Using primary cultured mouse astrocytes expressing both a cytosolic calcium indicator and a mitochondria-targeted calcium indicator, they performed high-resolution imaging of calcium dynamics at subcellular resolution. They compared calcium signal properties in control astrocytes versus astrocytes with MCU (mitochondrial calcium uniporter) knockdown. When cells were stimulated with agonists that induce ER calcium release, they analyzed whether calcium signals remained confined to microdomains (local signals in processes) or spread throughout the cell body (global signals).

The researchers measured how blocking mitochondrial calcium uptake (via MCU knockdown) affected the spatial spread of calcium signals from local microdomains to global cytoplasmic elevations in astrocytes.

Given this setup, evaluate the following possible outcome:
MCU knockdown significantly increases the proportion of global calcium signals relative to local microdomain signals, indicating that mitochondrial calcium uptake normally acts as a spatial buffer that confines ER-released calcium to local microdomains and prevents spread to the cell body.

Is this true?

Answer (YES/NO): NO